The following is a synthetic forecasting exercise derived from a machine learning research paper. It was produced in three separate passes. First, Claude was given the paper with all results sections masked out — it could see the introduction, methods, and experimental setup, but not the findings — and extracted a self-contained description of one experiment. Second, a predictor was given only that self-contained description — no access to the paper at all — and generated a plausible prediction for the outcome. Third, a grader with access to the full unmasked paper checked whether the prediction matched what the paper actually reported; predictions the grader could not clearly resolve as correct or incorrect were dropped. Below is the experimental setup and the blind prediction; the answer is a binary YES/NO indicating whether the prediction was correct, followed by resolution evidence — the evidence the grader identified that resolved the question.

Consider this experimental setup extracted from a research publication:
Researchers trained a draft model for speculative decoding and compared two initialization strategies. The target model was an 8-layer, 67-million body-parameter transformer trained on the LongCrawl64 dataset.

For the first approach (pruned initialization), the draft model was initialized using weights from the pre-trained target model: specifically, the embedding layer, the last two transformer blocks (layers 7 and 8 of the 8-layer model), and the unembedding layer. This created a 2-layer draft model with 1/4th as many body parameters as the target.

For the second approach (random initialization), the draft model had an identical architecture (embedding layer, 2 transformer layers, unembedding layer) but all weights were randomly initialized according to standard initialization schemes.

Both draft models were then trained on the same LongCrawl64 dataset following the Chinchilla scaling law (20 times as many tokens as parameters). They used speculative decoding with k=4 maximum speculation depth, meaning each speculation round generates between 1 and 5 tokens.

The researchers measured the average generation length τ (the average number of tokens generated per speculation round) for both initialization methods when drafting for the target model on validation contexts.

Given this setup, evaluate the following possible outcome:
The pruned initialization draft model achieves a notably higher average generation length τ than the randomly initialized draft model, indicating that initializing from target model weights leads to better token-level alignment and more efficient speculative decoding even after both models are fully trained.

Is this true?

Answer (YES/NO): YES